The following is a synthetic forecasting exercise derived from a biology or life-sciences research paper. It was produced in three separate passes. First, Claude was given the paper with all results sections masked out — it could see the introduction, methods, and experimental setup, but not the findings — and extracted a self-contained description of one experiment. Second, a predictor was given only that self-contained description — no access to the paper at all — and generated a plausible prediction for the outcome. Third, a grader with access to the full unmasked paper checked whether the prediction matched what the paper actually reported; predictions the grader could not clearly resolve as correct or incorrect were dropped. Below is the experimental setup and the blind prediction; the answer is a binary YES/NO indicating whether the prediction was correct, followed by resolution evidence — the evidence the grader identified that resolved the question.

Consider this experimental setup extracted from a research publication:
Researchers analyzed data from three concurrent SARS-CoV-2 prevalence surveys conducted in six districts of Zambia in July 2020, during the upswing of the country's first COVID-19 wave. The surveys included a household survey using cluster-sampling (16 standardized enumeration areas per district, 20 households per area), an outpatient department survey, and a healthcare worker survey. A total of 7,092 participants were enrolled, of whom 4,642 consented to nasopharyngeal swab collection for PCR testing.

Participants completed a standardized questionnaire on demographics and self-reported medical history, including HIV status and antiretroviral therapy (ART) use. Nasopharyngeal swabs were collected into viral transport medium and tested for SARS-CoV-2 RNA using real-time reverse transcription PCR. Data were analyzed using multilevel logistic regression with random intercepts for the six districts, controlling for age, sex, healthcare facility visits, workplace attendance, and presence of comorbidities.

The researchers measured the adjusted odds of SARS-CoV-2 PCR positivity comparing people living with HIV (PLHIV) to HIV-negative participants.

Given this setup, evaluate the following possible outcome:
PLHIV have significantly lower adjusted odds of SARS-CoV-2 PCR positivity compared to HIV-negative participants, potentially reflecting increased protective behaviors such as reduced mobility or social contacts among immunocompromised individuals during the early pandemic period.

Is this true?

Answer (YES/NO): NO